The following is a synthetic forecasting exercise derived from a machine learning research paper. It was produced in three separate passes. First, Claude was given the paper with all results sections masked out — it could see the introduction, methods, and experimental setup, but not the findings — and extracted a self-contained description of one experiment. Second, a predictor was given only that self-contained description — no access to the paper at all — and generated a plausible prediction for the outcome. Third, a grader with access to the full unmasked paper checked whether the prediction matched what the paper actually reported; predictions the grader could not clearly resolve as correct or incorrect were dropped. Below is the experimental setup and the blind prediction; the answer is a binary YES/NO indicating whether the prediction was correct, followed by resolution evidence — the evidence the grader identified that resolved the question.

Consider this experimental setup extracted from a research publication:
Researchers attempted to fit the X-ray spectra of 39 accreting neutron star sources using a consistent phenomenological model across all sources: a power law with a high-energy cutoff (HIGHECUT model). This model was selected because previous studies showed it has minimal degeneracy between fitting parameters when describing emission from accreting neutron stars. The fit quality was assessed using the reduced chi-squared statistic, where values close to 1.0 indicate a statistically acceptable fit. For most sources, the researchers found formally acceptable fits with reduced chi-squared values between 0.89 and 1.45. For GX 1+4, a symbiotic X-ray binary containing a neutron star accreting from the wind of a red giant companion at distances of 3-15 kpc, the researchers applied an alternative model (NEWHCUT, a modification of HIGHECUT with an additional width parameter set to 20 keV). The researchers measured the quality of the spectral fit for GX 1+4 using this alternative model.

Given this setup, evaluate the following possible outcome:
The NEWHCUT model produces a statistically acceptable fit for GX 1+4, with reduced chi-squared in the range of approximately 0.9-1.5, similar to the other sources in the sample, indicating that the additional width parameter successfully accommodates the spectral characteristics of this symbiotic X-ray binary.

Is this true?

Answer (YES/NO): NO